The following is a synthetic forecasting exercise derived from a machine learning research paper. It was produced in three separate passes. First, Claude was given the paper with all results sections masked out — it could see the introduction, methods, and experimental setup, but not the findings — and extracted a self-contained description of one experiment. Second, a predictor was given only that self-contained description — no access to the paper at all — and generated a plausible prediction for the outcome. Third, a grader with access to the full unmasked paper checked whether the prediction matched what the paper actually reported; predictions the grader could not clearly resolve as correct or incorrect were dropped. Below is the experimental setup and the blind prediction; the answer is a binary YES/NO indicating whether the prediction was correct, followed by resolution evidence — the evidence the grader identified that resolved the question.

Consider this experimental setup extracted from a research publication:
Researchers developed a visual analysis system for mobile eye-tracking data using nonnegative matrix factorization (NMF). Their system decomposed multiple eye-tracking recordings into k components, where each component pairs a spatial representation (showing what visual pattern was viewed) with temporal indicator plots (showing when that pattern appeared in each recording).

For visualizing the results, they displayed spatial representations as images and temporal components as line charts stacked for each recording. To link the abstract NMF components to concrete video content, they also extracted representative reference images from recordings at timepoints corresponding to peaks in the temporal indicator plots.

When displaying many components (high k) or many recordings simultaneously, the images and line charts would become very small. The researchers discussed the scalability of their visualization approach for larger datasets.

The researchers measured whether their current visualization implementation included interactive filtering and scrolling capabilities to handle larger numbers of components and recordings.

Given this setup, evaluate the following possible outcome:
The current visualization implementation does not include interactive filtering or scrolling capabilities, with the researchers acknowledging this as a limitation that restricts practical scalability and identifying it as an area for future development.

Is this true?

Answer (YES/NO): YES